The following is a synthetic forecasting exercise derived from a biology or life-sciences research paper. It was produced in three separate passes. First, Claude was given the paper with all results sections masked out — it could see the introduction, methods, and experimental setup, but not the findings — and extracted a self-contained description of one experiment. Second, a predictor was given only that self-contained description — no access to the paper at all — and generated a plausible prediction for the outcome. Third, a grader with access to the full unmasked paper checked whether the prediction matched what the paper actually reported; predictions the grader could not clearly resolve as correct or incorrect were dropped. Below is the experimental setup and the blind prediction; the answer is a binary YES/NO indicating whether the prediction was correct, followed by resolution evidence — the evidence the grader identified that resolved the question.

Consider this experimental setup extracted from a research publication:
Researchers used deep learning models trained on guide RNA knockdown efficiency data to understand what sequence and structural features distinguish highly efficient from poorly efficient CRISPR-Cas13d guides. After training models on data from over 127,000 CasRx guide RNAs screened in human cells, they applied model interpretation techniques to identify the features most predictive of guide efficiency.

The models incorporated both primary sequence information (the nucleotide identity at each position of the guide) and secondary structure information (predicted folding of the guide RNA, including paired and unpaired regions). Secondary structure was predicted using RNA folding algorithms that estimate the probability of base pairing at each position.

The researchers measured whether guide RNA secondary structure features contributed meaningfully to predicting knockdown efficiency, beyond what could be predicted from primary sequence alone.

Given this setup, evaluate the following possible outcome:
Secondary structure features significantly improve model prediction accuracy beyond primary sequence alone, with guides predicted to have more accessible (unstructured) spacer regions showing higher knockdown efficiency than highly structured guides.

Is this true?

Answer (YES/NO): YES